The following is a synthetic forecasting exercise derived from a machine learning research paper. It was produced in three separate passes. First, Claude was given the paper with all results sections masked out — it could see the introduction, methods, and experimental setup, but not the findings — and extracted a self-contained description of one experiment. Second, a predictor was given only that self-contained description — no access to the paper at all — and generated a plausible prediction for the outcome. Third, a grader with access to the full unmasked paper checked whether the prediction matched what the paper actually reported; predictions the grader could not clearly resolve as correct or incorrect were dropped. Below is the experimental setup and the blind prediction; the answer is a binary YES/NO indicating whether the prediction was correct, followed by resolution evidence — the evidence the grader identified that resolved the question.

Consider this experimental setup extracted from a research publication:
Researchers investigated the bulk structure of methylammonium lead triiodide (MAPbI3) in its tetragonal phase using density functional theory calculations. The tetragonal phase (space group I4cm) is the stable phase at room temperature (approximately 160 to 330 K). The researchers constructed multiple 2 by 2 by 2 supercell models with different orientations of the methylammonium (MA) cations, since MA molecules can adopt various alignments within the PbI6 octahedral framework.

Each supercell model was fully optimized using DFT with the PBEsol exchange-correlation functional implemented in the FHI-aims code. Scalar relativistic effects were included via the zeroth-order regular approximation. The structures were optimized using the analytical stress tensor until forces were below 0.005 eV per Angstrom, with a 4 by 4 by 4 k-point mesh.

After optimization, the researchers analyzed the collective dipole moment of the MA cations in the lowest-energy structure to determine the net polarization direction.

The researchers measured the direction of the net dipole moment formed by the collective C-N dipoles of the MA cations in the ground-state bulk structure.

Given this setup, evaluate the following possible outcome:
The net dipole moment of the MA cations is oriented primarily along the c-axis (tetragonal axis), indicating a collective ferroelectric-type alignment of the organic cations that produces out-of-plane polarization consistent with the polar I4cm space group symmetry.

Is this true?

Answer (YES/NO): YES